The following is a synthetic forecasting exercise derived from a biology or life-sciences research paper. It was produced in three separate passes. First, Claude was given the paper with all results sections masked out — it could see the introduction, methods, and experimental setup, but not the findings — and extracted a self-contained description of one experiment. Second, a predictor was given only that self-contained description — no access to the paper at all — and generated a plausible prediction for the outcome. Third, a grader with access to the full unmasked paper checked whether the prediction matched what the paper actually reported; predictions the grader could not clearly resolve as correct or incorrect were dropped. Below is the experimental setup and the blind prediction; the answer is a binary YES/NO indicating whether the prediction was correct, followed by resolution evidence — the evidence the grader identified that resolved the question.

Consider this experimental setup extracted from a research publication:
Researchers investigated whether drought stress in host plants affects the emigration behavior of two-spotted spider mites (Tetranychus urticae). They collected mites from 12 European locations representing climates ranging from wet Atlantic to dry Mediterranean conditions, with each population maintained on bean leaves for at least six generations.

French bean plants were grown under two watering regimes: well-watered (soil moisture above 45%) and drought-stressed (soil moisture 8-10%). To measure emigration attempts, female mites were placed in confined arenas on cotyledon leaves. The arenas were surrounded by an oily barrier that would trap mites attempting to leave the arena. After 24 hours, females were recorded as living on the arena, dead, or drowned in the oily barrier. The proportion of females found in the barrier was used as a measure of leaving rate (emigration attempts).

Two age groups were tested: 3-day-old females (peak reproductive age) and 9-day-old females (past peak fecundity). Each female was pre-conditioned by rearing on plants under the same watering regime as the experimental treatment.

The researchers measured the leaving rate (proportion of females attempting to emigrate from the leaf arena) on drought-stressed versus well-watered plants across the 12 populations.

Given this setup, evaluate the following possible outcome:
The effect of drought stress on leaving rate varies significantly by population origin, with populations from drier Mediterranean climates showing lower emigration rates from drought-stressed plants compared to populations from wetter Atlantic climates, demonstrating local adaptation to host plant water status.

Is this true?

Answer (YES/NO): NO